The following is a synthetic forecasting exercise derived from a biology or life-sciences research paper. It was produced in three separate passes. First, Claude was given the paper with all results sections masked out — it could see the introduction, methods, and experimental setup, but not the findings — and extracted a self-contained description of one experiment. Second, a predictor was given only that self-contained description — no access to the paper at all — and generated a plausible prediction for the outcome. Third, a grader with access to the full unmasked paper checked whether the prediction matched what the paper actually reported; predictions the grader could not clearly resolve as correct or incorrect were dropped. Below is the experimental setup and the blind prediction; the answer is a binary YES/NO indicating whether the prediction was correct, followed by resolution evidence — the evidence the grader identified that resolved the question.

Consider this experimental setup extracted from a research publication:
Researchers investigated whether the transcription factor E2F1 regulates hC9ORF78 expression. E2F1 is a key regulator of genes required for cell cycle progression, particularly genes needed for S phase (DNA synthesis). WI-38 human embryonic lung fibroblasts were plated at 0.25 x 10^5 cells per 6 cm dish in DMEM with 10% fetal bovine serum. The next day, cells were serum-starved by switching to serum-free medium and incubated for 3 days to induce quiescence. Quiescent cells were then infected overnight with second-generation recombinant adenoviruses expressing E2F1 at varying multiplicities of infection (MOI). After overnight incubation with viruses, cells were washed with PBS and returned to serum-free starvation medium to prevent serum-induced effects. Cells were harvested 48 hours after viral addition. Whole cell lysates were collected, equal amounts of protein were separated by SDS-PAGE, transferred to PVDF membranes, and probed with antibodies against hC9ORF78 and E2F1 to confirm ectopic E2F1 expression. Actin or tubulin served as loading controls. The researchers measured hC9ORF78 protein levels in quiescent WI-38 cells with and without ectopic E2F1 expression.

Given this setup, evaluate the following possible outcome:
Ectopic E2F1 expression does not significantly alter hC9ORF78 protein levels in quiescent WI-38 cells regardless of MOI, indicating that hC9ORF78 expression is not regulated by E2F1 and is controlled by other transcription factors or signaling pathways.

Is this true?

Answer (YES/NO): NO